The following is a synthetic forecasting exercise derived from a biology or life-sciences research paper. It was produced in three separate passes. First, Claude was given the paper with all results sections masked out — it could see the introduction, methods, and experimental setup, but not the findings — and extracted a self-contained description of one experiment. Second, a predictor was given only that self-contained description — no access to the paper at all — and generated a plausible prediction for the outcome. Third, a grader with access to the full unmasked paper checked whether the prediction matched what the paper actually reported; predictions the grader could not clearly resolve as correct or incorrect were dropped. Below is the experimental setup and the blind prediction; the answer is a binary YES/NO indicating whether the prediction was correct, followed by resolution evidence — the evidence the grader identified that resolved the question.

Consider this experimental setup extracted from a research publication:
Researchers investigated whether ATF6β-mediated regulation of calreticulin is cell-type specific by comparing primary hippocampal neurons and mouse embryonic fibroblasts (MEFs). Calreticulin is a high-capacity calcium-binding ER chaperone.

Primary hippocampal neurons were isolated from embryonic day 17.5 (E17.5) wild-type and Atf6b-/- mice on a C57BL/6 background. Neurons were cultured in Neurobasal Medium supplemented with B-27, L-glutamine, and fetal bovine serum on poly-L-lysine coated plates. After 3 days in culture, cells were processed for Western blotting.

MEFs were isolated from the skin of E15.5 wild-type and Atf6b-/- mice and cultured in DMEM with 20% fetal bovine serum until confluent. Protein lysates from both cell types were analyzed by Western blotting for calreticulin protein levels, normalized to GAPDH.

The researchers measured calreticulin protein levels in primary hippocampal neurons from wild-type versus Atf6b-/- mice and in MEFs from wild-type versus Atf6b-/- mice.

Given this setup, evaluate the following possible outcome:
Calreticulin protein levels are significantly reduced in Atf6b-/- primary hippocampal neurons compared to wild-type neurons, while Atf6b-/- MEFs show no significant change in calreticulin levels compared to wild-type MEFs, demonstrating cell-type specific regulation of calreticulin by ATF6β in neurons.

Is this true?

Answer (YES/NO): YES